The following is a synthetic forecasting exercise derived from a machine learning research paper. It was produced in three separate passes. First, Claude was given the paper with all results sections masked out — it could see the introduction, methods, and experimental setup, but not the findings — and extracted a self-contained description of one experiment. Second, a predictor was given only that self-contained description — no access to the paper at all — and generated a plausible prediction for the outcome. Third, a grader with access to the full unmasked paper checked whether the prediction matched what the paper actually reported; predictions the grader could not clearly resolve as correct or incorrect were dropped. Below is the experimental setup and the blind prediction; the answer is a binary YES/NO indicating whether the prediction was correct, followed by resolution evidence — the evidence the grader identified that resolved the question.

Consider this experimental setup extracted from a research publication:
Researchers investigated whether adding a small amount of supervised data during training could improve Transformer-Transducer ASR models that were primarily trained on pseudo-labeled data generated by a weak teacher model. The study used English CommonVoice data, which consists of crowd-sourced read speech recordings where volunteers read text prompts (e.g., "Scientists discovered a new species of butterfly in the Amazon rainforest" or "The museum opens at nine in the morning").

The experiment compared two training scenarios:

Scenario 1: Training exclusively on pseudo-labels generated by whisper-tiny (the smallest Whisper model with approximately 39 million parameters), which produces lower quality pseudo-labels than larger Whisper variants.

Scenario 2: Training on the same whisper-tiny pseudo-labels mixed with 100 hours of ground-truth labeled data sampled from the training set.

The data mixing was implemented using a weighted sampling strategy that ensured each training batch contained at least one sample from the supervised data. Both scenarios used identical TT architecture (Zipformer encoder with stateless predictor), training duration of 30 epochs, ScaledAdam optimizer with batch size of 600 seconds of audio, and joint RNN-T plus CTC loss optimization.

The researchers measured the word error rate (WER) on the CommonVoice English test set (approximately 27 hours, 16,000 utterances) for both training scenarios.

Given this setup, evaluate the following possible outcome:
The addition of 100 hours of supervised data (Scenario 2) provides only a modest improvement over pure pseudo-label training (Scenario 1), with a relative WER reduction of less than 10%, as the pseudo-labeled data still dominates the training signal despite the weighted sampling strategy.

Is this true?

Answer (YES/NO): YES